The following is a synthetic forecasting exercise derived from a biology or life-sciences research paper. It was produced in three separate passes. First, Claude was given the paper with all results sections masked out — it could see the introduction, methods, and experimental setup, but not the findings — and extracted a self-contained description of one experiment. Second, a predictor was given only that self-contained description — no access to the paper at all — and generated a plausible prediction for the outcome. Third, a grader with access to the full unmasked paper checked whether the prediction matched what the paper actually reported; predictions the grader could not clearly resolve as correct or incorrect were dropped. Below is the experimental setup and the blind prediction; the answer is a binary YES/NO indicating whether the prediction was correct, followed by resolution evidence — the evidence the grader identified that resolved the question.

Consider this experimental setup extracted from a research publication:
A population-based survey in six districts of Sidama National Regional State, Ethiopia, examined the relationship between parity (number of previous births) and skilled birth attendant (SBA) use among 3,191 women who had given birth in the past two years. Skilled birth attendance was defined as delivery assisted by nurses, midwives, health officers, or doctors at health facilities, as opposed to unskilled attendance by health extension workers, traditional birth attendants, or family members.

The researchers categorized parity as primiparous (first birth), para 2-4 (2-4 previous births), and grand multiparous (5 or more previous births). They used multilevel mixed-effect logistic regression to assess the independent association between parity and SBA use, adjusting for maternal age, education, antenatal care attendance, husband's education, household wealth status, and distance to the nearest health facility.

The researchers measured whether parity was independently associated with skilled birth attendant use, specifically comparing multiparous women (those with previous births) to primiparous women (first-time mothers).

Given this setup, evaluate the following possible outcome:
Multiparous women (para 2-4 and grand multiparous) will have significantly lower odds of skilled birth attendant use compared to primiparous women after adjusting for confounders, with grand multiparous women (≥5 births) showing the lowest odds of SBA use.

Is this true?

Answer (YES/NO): NO